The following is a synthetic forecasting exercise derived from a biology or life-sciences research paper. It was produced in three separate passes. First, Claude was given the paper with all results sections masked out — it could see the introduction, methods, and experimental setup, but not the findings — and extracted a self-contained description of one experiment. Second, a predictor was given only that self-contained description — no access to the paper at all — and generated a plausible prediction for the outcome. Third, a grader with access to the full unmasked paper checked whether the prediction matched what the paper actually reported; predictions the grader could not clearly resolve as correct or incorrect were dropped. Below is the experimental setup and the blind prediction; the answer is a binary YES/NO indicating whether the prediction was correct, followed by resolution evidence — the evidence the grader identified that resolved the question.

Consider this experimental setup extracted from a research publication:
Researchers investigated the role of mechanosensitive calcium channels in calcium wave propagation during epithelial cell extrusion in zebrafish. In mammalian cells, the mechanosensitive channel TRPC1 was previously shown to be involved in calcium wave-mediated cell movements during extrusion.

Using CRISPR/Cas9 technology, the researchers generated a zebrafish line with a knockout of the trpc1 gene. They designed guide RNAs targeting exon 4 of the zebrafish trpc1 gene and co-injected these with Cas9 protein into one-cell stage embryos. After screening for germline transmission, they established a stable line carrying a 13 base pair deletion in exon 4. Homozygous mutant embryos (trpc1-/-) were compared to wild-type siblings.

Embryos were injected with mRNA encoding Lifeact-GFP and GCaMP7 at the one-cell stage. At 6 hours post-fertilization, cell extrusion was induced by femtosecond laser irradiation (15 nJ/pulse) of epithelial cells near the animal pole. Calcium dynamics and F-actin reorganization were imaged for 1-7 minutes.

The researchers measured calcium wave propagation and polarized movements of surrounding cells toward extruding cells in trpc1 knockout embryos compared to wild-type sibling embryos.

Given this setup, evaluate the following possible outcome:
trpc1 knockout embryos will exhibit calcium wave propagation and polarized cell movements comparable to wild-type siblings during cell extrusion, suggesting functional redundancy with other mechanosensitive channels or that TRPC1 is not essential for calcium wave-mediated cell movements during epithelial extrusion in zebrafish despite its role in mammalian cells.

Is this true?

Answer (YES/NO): NO